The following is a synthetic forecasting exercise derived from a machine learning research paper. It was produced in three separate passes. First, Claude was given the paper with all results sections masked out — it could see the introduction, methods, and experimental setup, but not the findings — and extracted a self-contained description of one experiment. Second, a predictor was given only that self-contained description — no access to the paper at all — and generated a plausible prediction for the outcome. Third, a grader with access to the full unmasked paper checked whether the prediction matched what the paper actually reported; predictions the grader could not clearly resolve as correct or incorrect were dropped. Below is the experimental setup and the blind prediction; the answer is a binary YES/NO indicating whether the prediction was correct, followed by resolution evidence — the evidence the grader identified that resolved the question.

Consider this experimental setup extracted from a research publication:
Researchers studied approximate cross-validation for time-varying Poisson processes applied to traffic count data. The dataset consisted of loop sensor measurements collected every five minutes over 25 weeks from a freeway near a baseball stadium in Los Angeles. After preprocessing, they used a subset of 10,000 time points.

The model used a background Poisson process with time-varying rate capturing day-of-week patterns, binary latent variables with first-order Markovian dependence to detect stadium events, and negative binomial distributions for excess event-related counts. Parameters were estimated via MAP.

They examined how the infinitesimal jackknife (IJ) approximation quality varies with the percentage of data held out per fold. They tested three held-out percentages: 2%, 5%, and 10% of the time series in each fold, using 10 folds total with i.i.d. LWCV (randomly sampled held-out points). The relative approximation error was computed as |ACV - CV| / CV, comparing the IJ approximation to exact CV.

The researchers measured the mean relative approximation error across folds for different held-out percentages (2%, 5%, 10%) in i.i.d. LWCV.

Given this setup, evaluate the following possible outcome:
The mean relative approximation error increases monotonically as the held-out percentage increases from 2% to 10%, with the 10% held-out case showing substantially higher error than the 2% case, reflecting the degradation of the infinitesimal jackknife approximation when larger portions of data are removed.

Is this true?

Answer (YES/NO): NO